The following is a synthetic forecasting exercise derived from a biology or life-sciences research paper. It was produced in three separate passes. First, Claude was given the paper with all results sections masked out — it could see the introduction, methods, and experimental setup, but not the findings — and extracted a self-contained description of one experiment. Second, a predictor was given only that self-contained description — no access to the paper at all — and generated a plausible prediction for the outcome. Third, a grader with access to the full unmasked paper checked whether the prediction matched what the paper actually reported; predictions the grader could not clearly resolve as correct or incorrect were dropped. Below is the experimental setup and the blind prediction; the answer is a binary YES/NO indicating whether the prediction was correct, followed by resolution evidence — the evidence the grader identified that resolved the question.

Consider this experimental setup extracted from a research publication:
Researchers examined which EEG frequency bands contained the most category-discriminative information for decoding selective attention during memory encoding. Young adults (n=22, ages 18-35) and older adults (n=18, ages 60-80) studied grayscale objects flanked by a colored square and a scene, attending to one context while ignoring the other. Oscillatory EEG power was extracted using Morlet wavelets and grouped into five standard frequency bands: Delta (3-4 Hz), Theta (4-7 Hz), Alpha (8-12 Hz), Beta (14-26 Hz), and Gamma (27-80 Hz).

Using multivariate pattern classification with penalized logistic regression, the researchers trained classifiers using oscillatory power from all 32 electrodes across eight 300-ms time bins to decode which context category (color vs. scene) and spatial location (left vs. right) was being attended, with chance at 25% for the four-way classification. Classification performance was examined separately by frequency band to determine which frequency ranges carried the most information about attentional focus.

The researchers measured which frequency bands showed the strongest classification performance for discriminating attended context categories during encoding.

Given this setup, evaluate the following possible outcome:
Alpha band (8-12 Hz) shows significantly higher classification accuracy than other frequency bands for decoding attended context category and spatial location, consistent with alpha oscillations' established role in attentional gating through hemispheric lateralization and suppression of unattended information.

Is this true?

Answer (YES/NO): NO